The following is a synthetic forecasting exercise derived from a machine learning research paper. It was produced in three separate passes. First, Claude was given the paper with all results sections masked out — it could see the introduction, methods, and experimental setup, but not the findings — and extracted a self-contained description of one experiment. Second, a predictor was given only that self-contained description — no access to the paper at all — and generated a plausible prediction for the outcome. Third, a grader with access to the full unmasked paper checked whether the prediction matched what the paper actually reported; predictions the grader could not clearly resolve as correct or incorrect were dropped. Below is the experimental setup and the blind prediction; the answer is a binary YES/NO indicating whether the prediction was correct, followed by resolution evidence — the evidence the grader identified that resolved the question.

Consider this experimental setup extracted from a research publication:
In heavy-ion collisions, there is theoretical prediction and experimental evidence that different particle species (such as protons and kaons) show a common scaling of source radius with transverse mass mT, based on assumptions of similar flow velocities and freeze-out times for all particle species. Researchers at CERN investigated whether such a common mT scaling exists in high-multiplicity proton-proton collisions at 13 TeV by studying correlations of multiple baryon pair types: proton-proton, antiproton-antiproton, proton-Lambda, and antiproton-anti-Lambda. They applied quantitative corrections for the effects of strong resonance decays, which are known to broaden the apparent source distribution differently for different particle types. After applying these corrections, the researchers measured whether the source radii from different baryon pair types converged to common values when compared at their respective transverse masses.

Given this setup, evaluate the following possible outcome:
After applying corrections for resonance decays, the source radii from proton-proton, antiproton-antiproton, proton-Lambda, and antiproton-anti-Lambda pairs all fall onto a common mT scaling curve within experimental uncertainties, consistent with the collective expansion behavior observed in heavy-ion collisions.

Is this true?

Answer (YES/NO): YES